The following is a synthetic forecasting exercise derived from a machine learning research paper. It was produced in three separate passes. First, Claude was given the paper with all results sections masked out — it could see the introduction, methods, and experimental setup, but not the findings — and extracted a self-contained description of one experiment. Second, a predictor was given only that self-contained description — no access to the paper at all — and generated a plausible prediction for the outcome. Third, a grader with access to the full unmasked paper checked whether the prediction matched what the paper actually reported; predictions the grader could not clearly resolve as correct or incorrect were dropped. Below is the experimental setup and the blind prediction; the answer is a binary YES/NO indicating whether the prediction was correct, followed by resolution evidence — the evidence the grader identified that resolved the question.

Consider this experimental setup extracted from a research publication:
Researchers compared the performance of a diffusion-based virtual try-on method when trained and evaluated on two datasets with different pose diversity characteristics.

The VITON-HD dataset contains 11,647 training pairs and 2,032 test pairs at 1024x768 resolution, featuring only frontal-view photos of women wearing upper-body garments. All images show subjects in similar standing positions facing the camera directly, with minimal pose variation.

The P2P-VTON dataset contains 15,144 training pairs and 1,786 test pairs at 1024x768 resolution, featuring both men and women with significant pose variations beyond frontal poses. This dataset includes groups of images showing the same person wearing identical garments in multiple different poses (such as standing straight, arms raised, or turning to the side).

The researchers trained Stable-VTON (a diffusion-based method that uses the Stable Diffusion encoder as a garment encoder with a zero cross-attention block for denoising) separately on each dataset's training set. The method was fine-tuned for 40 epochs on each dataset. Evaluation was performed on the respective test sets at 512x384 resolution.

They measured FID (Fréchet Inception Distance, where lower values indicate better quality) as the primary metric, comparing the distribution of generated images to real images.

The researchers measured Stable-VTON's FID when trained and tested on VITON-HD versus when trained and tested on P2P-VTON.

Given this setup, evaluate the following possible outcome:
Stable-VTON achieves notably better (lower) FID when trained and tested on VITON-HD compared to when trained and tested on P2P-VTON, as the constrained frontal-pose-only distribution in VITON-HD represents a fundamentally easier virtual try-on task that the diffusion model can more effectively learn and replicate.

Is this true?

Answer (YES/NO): YES